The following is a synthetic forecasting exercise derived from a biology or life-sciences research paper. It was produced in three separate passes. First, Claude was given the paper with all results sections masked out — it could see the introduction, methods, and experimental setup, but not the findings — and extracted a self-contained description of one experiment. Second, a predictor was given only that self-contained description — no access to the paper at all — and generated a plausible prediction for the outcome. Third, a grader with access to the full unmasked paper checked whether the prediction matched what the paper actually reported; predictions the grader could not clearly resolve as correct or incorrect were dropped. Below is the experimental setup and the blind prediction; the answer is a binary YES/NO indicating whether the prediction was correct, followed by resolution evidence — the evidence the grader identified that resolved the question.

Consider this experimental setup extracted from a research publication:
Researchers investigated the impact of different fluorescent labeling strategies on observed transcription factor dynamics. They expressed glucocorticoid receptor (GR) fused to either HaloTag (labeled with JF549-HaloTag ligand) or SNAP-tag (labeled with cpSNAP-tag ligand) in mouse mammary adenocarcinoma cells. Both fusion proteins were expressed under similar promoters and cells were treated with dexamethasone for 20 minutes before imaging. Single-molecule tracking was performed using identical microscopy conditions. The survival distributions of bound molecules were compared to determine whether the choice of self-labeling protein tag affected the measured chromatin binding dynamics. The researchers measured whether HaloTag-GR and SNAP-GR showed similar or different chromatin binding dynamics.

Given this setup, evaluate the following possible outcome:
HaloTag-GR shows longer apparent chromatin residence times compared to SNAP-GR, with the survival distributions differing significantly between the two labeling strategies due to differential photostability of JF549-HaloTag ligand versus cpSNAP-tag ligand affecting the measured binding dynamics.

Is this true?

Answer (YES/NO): NO